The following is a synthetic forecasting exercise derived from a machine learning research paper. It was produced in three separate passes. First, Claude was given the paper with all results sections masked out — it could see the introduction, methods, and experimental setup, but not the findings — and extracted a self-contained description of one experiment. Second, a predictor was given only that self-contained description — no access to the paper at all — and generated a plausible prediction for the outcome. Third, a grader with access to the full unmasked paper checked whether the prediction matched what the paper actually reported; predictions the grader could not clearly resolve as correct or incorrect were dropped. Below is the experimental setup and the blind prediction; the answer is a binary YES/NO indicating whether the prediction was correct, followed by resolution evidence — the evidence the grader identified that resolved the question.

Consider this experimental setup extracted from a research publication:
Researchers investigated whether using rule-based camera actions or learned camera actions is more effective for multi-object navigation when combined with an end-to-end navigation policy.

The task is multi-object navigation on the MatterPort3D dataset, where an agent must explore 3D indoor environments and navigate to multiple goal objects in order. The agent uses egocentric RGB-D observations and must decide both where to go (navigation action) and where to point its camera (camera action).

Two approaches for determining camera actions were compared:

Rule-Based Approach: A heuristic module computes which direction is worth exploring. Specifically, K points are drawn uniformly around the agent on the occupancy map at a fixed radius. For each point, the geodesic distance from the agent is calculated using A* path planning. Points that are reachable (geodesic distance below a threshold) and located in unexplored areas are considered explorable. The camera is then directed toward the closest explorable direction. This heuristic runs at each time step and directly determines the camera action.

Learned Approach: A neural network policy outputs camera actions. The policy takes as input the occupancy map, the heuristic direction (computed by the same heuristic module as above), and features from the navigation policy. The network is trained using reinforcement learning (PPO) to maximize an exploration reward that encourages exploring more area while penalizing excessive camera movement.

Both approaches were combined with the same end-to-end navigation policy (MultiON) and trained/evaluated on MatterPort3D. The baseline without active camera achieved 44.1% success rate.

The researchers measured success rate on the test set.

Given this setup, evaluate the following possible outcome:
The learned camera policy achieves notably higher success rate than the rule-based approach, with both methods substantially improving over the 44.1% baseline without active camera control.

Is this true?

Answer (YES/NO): NO